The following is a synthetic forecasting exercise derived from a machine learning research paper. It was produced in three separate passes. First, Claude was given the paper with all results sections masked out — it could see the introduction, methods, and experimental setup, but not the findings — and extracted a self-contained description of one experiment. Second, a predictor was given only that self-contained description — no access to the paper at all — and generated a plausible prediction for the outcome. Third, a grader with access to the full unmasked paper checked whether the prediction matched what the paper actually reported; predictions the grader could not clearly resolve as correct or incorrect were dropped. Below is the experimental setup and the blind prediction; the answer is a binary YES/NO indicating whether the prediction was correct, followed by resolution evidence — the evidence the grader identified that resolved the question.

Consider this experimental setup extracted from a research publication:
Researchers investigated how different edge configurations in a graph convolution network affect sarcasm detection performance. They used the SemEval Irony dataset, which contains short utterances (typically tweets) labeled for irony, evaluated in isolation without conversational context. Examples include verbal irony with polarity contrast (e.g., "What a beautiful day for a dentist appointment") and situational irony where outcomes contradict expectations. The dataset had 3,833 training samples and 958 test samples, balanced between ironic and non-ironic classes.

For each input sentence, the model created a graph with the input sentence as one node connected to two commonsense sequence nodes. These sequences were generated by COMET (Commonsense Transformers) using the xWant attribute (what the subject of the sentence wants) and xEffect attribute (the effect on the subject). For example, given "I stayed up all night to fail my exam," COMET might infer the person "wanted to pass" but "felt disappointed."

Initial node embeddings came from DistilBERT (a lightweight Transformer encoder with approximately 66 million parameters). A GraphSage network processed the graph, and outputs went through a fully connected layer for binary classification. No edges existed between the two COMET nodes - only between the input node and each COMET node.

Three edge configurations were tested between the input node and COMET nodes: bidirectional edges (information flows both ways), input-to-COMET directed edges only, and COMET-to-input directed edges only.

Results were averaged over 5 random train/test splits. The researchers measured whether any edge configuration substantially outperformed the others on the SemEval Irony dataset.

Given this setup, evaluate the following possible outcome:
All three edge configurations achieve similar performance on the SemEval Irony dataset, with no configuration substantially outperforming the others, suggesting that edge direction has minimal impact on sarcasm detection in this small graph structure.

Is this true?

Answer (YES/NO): YES